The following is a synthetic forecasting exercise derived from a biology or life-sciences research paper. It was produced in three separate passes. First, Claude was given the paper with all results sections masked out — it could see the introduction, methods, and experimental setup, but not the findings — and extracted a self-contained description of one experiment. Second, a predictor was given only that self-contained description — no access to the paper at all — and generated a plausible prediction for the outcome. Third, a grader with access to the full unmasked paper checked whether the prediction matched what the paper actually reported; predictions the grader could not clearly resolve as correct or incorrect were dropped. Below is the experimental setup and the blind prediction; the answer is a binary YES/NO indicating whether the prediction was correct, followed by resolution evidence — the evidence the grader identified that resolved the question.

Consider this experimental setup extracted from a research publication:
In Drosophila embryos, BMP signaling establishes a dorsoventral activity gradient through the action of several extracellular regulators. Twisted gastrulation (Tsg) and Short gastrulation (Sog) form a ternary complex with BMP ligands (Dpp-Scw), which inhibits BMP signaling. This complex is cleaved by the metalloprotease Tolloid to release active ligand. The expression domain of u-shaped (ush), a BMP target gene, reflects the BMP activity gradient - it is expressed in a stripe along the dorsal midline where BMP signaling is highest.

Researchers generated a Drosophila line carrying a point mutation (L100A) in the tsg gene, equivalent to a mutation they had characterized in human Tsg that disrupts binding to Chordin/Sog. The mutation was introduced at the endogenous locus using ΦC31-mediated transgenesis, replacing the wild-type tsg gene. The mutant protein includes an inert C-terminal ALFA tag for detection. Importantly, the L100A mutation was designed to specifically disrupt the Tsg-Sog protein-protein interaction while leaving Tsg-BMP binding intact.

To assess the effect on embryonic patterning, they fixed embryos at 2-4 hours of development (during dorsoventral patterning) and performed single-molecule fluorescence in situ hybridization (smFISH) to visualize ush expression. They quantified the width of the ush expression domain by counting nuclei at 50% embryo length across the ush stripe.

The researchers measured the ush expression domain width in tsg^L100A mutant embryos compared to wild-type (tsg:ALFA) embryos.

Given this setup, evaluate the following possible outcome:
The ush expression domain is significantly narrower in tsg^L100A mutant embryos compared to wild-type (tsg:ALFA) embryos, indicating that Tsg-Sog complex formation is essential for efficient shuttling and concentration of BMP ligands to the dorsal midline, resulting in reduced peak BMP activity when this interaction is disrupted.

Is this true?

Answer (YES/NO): NO